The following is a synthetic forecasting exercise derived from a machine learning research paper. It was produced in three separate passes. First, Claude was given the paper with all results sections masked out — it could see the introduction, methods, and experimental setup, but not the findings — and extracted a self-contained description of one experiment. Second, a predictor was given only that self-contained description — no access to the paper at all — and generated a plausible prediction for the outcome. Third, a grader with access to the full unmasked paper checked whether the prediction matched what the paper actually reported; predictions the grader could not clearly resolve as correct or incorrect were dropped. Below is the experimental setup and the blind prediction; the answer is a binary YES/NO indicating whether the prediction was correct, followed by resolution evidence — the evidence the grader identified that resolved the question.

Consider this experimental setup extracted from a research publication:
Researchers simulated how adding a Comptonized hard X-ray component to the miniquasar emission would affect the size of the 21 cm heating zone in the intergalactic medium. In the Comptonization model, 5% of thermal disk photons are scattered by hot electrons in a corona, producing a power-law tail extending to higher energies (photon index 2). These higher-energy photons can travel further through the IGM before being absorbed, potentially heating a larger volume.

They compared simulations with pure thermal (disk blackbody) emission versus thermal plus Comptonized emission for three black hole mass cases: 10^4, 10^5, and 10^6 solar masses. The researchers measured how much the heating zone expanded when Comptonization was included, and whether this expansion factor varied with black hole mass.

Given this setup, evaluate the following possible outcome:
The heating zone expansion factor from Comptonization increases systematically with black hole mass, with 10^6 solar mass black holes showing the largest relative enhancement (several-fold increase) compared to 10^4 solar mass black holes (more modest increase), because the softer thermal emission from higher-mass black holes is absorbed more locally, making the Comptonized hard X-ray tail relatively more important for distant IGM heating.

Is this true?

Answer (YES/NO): NO